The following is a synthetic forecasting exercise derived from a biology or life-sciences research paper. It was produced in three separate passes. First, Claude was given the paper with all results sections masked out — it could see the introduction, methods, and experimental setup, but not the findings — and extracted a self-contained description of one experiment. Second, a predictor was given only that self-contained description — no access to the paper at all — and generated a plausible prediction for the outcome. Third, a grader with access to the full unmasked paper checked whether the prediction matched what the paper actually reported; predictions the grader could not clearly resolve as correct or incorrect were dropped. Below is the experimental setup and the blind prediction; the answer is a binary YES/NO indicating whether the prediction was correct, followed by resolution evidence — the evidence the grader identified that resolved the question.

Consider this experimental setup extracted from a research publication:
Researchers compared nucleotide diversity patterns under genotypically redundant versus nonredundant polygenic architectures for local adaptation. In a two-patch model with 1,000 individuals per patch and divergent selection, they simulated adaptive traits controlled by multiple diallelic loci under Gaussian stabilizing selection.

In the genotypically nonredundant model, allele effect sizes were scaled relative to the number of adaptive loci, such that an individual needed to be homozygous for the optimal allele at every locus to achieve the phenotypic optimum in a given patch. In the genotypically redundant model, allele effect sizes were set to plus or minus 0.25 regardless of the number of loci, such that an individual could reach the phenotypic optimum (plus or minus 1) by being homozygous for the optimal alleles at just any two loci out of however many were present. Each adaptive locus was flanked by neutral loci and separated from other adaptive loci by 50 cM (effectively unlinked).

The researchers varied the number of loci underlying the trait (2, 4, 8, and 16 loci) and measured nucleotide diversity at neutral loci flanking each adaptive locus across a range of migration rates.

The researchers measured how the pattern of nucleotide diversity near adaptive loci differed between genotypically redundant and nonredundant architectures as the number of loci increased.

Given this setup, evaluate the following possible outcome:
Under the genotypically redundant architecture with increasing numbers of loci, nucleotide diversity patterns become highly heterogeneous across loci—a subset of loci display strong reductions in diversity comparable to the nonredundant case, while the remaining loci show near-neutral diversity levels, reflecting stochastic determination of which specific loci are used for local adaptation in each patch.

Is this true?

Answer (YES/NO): NO